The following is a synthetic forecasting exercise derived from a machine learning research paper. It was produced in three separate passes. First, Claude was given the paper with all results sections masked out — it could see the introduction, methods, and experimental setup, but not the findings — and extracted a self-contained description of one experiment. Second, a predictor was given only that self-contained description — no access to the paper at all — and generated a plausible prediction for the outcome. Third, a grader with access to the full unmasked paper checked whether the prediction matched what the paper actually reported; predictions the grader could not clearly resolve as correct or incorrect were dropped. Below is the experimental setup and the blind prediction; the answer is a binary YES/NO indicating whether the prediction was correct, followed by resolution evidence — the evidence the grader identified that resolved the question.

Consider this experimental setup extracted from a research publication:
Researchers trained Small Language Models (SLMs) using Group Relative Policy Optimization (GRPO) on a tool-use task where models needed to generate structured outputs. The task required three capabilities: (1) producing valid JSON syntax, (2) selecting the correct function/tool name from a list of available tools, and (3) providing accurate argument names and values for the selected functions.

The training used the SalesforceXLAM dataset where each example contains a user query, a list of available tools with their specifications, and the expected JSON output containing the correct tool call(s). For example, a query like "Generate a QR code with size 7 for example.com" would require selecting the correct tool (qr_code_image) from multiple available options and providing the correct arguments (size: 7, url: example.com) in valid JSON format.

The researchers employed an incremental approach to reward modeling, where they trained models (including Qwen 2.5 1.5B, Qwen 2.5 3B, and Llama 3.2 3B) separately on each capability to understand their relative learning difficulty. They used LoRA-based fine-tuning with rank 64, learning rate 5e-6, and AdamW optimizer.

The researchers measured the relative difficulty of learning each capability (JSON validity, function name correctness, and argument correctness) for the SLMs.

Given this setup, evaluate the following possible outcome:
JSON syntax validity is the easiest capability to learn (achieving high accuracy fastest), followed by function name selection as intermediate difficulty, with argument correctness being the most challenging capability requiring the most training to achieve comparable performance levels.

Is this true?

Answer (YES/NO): NO